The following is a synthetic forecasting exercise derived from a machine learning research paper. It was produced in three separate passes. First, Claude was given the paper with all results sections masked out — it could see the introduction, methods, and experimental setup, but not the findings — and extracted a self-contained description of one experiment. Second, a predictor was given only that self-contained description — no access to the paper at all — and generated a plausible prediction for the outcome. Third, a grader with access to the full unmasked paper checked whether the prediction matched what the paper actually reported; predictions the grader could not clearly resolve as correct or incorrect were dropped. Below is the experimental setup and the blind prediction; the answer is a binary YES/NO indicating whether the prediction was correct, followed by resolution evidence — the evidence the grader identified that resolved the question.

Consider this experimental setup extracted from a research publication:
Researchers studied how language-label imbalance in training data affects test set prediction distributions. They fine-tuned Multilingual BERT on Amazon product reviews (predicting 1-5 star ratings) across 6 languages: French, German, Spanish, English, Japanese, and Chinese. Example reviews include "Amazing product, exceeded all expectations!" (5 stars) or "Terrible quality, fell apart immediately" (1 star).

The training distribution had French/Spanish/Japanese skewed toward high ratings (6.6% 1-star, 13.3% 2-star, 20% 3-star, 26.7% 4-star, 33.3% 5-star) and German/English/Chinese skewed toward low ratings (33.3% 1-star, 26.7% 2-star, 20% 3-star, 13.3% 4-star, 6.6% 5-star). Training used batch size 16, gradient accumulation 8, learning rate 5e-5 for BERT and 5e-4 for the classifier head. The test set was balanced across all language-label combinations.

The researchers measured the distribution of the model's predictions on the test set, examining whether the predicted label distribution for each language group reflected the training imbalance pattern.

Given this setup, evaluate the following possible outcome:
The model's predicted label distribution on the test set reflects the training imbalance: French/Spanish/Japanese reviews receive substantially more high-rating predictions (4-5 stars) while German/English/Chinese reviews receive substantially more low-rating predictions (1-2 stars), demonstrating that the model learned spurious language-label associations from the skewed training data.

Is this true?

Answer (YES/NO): YES